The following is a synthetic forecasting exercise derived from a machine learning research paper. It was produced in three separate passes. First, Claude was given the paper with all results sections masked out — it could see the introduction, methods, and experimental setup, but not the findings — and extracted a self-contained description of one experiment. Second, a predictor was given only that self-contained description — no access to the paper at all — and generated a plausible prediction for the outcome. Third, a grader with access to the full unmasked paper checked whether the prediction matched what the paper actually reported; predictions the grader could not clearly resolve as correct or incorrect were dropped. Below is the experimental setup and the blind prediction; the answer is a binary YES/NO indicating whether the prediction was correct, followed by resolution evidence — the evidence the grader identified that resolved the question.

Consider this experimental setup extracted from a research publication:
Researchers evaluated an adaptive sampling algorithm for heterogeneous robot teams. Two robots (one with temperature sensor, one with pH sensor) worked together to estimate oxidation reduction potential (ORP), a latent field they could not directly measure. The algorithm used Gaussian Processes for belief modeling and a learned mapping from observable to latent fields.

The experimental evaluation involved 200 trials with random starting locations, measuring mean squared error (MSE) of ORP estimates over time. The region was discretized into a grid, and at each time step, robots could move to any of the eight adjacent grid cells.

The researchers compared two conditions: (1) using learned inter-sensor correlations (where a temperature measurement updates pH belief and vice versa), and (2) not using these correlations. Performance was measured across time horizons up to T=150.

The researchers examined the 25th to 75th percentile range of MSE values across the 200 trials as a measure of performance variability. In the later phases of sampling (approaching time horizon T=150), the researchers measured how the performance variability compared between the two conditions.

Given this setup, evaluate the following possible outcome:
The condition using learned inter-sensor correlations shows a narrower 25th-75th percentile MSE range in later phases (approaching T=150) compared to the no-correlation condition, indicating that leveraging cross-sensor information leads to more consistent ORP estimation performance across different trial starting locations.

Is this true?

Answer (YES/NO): NO